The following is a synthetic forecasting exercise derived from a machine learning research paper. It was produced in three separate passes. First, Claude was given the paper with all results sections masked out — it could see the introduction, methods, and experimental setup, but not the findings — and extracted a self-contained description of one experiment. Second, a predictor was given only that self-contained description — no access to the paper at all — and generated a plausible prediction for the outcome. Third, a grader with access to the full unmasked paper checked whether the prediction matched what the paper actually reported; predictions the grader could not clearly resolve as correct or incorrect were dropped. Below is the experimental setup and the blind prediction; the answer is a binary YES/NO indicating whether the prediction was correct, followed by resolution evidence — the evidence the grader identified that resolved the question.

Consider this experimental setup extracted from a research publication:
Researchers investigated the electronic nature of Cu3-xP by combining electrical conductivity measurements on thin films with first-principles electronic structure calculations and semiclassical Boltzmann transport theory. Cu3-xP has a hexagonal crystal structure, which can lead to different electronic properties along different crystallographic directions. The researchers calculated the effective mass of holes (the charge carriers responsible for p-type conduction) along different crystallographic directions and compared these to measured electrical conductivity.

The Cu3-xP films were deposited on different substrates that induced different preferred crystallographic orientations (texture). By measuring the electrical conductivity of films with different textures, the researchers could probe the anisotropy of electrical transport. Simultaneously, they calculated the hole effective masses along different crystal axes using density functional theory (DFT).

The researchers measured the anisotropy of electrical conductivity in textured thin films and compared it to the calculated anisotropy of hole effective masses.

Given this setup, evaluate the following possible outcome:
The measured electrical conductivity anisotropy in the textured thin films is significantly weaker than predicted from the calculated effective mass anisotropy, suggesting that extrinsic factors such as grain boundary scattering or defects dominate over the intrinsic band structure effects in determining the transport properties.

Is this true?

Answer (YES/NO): NO